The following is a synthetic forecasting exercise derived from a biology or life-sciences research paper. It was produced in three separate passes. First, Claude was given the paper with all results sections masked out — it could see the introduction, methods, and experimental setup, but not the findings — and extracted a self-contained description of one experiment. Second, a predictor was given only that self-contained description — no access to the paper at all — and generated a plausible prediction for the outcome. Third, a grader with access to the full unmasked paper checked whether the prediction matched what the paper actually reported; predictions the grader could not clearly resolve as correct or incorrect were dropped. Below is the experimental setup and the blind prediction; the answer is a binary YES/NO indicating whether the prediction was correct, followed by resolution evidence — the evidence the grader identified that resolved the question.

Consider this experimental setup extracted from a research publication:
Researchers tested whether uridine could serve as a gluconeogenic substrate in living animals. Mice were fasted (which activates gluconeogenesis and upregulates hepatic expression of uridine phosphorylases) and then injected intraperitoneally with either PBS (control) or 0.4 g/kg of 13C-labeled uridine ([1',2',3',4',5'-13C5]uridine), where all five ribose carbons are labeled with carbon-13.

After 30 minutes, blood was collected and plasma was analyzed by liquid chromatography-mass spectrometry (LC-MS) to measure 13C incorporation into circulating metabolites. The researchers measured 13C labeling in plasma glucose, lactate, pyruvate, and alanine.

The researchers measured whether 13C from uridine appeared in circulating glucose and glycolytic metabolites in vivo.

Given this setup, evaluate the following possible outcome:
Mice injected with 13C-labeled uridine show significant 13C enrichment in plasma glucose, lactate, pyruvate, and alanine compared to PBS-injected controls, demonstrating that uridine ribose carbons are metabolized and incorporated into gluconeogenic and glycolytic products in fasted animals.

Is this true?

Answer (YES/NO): YES